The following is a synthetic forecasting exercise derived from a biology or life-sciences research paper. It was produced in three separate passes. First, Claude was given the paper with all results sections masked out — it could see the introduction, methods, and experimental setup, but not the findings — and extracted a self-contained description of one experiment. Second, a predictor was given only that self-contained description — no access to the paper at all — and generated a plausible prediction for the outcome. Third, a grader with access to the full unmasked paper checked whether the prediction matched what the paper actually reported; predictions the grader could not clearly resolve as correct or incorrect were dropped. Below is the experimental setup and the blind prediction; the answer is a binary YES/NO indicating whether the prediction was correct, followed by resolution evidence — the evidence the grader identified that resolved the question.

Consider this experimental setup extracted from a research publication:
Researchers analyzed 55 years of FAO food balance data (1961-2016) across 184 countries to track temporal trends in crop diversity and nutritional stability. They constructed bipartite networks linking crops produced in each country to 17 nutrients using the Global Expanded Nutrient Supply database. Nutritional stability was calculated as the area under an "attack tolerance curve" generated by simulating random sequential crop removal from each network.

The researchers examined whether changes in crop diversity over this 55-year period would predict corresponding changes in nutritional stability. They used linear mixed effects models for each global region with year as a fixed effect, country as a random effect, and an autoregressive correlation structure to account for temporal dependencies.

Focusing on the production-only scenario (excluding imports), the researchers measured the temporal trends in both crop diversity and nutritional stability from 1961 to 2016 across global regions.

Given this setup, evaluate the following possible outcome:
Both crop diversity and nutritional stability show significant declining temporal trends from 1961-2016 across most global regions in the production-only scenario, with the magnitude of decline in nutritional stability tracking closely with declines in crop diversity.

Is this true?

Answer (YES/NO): NO